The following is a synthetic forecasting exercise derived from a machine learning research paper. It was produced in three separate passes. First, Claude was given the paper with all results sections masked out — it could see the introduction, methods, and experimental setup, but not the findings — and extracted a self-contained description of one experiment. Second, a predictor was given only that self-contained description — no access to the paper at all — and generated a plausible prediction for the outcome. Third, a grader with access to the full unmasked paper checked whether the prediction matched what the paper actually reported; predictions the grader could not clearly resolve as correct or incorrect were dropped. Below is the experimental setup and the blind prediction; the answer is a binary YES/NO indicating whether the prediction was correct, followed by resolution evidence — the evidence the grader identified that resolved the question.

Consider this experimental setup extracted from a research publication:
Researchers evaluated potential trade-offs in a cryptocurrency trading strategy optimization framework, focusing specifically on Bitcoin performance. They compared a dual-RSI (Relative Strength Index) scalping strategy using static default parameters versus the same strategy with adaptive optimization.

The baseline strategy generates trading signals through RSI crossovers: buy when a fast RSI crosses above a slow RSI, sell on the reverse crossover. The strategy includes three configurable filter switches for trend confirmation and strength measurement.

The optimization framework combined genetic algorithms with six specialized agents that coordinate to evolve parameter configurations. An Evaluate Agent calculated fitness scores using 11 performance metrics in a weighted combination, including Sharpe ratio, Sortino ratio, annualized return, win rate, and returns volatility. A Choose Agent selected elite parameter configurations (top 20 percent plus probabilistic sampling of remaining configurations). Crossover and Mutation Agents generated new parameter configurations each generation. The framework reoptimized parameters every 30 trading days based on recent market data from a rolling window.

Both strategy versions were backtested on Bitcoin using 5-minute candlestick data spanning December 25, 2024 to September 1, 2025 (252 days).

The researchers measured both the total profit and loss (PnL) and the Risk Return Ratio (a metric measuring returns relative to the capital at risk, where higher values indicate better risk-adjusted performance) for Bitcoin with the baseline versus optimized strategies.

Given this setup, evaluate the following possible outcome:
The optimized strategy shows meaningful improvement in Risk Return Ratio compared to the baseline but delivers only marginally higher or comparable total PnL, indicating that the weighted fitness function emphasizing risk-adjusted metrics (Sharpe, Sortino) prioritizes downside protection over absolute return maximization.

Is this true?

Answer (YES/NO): NO